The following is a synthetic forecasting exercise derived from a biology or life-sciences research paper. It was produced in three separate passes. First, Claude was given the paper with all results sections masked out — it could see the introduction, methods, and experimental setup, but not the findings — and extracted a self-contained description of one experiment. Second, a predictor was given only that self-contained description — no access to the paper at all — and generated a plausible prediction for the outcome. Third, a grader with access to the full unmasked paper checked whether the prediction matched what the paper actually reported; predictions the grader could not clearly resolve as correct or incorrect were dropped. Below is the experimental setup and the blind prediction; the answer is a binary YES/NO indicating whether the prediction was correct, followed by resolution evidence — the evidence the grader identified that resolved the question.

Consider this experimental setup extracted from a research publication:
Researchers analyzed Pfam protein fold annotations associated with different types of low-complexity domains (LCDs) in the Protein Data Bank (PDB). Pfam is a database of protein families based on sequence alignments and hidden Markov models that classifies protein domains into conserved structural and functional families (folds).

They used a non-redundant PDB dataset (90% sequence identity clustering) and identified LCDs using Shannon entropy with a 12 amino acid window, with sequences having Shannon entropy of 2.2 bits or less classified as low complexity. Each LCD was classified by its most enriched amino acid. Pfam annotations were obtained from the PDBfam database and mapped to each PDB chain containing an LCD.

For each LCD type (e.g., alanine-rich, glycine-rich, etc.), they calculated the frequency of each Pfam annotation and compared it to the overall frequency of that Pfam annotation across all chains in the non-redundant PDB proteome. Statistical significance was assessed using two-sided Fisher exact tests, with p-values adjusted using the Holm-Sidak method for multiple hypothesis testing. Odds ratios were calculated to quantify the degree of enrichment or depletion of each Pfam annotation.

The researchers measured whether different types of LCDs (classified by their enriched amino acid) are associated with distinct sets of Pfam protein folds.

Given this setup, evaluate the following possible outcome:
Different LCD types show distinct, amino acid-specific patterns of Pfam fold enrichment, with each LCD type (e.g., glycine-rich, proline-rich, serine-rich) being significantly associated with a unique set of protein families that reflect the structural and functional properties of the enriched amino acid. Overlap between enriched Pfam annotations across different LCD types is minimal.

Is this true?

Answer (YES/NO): NO